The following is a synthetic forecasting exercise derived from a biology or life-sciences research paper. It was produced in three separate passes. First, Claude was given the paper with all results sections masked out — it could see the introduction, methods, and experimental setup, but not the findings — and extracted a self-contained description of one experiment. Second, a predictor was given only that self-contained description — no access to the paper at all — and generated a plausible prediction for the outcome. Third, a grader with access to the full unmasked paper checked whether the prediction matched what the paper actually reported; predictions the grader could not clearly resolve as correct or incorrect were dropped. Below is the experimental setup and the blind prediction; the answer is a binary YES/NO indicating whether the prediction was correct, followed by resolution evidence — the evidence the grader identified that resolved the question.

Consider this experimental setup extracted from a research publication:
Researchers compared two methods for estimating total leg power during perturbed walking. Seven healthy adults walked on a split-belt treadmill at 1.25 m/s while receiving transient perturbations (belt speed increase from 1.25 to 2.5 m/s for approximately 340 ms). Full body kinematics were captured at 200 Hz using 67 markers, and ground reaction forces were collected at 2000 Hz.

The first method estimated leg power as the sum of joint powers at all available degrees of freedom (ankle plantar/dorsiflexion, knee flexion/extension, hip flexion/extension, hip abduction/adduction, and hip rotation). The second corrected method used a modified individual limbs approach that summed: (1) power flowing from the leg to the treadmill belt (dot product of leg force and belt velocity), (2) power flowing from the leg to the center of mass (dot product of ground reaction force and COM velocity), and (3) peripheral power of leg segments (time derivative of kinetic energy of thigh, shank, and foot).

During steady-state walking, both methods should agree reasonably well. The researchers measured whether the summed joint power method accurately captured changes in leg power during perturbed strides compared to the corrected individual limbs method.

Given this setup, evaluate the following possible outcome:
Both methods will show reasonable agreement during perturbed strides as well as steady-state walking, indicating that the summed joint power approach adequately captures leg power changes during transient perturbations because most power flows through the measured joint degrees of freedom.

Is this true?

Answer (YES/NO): NO